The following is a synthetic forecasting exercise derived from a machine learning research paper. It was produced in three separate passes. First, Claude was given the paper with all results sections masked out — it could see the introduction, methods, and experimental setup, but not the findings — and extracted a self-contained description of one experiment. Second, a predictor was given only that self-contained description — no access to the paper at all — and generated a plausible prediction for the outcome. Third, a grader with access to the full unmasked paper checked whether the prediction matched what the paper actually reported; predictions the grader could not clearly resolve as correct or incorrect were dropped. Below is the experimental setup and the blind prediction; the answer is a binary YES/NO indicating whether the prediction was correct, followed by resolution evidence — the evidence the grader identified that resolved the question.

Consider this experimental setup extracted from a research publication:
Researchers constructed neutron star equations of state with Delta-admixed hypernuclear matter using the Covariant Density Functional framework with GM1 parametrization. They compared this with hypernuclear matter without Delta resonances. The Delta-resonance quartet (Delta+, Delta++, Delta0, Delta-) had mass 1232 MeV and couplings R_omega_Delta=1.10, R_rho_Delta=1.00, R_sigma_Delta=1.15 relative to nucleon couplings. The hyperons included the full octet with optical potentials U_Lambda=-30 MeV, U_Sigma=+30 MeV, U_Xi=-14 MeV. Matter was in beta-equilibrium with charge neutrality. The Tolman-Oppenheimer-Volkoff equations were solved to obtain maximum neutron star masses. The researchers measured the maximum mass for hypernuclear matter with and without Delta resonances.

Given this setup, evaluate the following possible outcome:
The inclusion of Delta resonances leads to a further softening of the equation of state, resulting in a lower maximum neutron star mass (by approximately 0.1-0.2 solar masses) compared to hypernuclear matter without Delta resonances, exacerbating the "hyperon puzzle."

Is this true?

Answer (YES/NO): NO